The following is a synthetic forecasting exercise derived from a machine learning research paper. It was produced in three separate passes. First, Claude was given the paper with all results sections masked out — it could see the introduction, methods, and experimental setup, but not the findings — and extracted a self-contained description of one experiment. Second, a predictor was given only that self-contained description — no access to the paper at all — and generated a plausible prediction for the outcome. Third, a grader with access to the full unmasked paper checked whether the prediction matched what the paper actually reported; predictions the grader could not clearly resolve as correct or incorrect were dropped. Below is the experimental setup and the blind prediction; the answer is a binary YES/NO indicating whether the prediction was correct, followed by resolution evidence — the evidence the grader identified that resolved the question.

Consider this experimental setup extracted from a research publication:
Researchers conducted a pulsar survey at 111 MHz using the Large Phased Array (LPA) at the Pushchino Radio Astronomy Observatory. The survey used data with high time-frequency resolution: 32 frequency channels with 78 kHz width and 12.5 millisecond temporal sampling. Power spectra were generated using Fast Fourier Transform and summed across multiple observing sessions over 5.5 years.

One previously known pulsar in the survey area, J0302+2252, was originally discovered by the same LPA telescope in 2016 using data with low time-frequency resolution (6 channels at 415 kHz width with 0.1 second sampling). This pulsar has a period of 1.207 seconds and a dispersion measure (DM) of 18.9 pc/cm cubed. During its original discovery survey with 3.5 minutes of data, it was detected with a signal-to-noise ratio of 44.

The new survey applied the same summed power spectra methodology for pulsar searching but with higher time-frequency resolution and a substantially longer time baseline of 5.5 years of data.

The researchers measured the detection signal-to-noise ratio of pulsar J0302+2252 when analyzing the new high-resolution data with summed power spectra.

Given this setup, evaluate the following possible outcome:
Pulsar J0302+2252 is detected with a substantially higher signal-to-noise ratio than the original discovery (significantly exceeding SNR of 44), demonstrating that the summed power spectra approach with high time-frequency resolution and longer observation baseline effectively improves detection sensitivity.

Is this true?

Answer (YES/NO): NO